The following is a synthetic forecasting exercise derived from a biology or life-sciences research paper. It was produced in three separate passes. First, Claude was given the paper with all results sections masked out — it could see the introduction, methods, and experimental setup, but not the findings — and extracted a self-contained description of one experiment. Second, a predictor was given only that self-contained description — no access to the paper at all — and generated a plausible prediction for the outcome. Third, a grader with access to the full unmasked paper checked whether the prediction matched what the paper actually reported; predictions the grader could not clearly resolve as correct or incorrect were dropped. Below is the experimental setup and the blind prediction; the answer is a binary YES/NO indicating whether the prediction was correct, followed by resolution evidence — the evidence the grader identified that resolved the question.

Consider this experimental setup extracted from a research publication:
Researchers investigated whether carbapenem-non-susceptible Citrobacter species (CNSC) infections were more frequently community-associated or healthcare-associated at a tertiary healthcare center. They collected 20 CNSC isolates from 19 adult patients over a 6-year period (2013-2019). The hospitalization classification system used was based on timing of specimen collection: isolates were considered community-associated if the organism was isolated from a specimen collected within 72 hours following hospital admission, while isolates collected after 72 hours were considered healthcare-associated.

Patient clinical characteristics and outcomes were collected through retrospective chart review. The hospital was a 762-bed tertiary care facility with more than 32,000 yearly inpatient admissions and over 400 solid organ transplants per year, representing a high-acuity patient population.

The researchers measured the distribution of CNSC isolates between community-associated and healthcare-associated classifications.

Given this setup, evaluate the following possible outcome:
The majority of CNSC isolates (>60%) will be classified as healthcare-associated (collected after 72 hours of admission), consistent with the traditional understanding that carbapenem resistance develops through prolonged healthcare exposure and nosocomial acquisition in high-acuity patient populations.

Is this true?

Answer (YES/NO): YES